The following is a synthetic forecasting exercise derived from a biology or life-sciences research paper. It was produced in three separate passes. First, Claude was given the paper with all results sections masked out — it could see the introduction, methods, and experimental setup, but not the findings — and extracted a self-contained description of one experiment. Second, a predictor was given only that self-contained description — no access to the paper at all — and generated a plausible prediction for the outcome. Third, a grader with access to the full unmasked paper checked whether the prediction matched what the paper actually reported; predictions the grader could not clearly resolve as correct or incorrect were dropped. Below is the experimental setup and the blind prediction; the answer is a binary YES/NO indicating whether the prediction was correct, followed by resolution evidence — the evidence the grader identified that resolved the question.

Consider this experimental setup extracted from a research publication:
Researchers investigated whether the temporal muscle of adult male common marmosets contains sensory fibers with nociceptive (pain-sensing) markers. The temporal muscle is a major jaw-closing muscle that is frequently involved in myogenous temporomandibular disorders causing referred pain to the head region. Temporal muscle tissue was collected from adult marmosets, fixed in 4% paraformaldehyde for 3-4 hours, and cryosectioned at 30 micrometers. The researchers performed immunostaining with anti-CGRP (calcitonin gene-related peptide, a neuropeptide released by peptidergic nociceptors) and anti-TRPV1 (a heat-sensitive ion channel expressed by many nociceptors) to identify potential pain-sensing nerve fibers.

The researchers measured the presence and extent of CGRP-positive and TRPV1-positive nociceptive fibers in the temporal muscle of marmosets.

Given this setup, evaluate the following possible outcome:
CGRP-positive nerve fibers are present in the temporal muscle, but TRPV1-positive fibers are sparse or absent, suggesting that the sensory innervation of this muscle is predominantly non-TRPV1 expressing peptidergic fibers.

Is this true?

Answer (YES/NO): YES